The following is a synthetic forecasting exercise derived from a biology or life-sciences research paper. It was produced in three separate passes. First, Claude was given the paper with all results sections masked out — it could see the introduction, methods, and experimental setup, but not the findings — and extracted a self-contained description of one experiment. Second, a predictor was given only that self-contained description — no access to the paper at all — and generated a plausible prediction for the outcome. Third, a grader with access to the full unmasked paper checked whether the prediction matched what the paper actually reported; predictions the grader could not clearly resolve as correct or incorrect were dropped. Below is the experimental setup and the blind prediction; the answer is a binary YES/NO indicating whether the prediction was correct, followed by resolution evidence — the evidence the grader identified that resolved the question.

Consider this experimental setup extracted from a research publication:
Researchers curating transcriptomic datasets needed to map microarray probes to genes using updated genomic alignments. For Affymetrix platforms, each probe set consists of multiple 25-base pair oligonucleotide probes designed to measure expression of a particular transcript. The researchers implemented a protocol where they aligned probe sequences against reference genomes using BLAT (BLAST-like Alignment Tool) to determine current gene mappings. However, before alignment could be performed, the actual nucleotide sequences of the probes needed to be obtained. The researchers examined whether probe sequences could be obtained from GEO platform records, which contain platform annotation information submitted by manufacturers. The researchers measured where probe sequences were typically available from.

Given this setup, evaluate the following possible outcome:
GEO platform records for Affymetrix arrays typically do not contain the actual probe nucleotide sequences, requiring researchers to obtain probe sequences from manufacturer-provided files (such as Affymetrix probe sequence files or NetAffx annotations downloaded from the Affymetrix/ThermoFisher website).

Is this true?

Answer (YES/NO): YES